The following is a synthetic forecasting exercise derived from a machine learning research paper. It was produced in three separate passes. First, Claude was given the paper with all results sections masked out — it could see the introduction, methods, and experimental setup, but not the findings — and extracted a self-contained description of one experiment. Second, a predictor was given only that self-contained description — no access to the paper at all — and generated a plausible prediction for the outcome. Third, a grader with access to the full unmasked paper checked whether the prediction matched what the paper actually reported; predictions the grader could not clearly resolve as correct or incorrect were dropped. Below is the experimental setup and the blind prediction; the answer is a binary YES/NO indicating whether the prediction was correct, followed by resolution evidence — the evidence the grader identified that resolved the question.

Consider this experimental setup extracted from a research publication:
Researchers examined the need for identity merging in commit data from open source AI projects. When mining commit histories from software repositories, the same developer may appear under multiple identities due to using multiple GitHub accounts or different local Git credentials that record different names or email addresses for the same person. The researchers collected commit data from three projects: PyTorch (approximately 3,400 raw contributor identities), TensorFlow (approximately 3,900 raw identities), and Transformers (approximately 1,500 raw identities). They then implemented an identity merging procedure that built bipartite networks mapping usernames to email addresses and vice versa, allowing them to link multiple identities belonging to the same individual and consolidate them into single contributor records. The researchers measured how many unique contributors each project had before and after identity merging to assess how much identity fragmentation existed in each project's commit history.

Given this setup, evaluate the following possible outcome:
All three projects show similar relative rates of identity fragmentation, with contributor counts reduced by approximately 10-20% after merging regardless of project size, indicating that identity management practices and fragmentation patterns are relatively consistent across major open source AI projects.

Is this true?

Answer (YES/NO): NO